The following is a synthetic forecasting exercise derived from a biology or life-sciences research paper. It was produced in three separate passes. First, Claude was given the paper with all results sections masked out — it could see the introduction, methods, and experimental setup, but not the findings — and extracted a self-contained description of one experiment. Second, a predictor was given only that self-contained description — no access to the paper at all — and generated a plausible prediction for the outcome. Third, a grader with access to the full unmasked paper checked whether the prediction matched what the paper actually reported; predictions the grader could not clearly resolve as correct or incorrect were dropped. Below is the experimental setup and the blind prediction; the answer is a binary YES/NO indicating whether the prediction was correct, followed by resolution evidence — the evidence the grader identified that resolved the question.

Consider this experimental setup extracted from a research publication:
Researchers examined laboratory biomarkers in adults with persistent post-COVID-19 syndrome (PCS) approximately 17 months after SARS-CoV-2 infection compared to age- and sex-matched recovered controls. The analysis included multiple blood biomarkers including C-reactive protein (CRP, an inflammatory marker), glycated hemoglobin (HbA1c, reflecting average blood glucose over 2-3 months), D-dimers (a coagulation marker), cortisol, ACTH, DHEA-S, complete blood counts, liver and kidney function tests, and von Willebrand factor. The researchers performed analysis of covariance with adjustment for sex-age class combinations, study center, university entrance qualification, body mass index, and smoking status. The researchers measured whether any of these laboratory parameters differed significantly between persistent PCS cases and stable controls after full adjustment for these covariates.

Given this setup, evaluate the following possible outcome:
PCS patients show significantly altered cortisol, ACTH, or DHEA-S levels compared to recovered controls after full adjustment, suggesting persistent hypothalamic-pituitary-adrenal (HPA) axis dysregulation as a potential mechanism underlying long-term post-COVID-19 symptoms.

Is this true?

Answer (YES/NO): NO